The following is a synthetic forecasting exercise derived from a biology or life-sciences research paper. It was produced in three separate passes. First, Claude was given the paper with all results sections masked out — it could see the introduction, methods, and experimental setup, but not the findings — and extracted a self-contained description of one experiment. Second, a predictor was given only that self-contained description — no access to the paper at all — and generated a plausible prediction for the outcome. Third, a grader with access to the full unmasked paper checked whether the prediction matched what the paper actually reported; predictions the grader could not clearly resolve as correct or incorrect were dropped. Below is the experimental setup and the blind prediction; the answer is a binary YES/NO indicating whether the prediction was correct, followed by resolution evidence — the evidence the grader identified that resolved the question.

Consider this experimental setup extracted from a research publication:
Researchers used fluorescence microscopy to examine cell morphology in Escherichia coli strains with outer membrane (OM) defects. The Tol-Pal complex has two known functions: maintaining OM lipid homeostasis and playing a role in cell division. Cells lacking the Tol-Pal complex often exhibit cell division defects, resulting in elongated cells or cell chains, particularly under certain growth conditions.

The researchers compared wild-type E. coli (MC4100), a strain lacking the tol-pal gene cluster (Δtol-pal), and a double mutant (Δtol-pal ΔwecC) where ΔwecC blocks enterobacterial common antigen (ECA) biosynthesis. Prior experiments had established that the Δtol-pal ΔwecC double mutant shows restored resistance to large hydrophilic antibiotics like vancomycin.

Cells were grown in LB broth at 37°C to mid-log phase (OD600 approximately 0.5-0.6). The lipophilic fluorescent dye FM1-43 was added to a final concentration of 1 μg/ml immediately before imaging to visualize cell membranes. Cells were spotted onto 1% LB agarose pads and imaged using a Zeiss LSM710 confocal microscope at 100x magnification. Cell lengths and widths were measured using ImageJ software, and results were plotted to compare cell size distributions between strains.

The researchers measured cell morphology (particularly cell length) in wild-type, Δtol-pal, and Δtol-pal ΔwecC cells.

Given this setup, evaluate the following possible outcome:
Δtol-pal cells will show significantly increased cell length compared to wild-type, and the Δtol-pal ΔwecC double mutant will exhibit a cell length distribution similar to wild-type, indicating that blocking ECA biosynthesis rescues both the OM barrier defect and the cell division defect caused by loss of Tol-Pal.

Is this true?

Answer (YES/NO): NO